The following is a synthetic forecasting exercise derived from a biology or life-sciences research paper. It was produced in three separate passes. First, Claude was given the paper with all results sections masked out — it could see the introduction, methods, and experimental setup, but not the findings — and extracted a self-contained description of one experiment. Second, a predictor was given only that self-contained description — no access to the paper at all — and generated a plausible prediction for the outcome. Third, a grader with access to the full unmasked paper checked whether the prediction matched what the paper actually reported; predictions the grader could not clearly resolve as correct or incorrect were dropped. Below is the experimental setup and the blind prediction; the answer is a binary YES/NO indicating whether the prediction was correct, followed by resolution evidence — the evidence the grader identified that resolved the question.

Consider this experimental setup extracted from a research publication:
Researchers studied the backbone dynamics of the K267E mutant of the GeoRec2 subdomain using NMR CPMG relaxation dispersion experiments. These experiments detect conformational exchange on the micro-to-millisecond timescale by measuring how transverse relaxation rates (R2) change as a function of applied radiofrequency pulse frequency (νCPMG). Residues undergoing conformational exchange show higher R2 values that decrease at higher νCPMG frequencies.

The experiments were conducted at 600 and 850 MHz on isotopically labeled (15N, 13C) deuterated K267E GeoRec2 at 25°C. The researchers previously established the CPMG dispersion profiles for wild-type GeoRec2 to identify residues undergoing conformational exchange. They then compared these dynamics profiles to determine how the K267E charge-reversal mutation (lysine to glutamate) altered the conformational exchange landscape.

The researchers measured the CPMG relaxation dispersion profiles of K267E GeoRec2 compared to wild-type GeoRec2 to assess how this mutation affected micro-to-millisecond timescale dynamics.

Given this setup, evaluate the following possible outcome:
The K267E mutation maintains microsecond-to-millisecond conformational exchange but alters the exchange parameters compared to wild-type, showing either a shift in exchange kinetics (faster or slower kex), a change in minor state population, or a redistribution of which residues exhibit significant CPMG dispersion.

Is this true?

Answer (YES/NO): YES